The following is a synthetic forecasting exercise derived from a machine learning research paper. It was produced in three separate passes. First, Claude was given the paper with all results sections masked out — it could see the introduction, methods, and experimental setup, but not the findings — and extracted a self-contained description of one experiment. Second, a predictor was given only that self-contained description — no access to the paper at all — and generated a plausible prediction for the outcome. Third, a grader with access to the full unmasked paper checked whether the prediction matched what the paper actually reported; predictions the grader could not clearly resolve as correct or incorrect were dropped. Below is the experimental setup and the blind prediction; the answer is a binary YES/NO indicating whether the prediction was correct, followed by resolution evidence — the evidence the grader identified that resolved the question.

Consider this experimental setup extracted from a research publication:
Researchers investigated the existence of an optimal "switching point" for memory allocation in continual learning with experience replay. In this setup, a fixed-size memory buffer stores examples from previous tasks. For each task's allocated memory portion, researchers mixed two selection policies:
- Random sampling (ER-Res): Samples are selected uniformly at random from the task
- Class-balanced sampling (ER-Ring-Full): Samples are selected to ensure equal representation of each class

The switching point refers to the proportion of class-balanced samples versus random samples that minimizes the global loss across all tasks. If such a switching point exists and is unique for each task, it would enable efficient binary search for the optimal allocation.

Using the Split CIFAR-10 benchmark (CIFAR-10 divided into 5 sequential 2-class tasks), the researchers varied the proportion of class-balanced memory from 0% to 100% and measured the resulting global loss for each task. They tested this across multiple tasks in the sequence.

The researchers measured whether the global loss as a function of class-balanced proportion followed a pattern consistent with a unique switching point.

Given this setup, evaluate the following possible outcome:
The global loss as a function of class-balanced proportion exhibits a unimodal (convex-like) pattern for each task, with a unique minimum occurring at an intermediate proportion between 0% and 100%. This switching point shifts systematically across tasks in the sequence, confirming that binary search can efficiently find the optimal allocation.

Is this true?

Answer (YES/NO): NO